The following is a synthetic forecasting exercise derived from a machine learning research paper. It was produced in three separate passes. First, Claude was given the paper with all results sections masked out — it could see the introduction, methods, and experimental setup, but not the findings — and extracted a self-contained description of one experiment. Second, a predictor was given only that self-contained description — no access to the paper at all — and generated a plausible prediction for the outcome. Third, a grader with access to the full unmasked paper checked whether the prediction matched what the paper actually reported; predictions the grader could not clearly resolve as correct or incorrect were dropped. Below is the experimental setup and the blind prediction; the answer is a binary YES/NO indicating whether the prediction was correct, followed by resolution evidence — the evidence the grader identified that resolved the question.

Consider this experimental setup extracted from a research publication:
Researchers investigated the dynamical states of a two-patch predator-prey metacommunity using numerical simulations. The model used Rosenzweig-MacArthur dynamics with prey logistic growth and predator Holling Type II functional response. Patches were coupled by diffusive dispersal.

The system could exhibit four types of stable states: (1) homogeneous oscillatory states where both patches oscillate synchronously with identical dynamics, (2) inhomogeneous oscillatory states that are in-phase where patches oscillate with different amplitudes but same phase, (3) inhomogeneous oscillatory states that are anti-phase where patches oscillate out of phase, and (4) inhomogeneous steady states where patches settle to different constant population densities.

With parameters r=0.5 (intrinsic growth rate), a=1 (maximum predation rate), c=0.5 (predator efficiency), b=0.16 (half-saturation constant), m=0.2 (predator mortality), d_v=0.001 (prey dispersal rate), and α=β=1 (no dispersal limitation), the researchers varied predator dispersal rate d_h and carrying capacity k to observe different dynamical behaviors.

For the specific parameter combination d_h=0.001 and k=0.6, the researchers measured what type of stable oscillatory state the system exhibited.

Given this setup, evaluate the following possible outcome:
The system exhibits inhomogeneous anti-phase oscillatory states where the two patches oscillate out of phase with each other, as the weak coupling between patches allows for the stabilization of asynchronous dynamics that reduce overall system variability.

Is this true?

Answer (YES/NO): YES